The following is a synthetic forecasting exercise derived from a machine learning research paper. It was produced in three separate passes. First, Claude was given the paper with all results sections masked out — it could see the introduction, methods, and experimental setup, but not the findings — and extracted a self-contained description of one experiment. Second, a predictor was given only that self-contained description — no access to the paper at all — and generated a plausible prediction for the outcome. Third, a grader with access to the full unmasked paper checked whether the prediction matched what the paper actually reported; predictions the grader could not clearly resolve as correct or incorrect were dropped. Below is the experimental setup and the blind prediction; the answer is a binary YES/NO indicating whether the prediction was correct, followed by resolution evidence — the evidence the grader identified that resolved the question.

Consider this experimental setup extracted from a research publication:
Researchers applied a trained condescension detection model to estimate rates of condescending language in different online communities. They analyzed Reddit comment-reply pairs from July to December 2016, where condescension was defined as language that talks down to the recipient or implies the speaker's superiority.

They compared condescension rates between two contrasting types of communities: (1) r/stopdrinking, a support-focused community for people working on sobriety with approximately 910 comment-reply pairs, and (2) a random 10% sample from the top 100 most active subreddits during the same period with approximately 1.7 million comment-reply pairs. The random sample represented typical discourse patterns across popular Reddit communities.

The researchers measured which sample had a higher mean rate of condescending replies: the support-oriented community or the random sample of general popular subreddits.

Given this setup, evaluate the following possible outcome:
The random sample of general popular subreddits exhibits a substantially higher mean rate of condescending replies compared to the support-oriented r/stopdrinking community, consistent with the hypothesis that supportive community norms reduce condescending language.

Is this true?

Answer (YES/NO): YES